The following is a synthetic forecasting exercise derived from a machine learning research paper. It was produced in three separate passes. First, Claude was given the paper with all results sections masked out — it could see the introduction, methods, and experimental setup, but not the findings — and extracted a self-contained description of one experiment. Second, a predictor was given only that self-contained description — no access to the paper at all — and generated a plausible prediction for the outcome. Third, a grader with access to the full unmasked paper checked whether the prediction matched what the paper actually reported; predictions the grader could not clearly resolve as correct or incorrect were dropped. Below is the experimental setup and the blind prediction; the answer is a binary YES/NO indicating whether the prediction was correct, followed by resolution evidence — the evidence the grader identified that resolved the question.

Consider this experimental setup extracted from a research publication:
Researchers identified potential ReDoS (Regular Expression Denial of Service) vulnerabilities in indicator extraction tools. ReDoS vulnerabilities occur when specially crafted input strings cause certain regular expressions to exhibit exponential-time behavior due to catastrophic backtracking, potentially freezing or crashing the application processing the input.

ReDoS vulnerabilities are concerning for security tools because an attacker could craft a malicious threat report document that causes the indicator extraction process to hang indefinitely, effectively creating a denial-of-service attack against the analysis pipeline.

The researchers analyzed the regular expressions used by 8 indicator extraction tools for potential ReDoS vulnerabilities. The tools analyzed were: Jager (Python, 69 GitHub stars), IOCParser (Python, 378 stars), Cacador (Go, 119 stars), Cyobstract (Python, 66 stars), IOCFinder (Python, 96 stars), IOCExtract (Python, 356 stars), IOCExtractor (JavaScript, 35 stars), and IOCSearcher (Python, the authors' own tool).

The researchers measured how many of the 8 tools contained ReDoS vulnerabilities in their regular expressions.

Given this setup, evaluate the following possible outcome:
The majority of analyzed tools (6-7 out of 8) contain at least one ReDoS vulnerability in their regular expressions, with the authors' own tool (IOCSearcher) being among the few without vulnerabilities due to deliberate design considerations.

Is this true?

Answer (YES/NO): NO